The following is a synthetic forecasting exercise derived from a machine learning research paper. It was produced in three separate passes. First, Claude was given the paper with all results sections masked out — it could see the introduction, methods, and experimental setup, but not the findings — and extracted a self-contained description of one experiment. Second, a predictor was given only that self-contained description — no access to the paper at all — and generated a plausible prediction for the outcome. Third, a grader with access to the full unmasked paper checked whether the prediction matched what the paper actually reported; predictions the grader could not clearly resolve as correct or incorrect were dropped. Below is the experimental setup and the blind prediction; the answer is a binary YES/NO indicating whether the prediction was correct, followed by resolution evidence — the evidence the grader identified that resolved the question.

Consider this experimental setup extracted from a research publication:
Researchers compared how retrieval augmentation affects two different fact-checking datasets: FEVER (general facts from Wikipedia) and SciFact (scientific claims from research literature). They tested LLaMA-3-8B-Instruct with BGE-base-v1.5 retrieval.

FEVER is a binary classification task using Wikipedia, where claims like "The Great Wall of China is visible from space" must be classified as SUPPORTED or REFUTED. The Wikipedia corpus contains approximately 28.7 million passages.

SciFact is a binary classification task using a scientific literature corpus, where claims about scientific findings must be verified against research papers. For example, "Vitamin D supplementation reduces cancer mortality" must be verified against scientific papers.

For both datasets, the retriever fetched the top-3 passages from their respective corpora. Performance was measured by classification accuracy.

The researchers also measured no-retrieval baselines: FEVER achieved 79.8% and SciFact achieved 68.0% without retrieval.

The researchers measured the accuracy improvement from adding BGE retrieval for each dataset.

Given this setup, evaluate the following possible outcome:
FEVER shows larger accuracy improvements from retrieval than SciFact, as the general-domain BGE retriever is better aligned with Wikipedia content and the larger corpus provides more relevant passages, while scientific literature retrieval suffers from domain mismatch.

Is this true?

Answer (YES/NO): NO